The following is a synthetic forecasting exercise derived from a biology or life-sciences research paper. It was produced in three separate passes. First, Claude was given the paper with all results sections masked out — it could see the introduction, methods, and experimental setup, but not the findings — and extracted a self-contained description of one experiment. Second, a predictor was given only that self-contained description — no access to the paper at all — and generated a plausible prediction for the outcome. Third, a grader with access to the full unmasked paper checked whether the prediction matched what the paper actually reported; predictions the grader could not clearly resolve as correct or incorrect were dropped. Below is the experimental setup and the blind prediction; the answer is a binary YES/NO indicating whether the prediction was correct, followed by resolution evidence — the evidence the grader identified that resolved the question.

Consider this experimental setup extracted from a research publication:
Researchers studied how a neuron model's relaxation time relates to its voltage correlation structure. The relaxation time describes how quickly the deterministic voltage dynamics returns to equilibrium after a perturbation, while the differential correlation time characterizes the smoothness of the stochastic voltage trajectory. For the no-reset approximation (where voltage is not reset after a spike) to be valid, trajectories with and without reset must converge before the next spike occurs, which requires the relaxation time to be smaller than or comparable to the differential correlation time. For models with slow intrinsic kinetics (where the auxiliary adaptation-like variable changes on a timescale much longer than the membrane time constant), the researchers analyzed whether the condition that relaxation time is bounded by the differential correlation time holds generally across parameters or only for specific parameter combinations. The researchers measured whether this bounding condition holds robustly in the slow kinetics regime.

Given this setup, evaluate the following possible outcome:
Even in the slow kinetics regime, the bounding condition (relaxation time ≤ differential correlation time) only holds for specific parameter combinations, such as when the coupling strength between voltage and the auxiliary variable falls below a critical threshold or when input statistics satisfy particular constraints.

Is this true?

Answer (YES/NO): NO